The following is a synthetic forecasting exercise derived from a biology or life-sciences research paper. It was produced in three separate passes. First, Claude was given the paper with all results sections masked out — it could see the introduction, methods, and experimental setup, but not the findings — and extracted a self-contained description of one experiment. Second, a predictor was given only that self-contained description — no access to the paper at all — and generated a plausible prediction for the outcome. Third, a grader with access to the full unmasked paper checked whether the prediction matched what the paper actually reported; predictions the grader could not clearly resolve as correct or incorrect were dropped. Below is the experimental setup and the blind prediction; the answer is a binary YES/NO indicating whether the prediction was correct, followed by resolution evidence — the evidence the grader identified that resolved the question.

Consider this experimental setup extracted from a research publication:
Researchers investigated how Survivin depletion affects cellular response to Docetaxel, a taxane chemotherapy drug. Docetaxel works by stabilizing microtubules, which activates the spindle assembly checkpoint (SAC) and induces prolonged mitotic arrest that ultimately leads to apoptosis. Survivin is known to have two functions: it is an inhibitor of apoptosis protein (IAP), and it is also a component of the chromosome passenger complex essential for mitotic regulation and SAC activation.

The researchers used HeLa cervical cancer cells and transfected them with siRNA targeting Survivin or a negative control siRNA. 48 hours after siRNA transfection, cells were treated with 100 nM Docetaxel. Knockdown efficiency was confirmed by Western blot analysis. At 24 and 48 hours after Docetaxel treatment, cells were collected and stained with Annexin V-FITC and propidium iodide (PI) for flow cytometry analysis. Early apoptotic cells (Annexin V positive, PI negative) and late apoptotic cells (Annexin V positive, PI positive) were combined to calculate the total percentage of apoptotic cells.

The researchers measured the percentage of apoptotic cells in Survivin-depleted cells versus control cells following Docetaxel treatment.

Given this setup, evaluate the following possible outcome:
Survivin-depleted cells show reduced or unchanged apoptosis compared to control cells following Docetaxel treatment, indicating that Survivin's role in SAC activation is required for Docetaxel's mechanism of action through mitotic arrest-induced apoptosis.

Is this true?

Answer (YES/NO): YES